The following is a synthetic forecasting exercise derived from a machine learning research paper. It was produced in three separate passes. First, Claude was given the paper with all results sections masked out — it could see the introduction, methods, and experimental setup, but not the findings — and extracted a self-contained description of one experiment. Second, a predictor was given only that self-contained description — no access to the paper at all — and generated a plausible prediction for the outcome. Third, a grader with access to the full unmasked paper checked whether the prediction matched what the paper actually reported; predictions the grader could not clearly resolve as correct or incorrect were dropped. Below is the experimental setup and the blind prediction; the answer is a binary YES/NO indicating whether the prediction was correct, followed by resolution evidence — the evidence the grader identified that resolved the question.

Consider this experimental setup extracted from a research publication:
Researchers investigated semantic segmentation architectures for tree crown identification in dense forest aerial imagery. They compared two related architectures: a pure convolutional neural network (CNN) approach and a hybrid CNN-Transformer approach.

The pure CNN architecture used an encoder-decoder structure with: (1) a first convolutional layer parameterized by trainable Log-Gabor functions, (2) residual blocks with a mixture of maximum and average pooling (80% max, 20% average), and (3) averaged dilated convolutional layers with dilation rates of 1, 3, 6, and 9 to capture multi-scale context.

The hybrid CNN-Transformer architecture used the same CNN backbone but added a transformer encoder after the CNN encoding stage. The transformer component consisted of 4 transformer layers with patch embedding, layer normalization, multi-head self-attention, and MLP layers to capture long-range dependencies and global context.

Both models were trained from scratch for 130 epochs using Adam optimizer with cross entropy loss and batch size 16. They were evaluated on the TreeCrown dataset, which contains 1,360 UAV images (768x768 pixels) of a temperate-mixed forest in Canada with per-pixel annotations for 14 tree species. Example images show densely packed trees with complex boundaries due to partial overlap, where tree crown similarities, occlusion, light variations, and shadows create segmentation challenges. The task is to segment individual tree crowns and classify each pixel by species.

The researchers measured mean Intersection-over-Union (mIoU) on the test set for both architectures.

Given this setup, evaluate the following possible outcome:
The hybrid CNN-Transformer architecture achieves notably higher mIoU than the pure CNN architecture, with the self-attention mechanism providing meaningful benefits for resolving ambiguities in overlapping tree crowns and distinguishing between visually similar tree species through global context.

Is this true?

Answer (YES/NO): NO